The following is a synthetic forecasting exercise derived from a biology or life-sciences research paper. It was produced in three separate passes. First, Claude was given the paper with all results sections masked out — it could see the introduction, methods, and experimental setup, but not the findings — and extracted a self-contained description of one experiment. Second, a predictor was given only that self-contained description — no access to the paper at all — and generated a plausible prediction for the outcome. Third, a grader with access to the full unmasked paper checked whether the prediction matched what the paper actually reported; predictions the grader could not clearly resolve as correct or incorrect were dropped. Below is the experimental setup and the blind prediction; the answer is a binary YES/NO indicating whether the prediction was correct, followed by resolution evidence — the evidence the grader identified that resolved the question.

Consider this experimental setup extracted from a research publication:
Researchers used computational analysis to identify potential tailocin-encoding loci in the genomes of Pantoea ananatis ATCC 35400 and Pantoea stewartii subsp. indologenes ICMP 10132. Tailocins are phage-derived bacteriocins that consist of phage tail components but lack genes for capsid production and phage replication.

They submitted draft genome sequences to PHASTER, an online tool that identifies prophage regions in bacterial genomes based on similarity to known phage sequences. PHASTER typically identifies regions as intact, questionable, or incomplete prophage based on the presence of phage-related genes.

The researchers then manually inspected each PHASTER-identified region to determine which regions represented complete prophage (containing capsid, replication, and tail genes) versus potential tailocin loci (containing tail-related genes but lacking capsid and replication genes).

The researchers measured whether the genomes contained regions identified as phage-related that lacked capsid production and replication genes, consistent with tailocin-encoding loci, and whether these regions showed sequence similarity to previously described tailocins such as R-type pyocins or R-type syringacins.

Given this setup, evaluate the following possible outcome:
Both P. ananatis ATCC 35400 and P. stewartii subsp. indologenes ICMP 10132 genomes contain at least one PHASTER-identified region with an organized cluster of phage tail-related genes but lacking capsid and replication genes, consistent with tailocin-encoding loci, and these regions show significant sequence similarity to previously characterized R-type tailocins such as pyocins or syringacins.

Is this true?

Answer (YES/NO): NO